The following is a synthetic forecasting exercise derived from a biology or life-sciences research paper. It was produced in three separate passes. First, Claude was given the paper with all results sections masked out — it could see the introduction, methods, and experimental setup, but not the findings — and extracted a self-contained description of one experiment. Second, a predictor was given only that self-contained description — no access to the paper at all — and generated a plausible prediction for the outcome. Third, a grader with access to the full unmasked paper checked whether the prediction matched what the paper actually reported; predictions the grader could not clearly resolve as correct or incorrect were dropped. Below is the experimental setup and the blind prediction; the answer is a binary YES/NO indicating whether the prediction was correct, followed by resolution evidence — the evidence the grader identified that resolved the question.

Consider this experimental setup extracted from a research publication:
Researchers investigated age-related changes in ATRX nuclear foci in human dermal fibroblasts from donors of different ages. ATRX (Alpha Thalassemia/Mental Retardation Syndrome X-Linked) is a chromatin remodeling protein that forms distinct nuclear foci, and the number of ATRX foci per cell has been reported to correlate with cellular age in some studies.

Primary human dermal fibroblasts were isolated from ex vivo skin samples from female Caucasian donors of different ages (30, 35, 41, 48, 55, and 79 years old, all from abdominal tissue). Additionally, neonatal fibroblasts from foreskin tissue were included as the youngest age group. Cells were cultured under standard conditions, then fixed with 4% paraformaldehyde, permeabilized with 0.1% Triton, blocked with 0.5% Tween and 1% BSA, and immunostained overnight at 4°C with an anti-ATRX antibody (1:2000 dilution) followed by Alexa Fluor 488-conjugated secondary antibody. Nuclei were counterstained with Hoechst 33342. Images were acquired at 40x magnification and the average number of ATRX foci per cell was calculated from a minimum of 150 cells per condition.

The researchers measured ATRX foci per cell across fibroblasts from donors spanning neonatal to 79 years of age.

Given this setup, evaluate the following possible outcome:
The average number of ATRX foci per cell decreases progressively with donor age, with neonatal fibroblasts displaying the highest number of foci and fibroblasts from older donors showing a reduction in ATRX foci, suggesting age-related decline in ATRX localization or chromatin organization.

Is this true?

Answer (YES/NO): NO